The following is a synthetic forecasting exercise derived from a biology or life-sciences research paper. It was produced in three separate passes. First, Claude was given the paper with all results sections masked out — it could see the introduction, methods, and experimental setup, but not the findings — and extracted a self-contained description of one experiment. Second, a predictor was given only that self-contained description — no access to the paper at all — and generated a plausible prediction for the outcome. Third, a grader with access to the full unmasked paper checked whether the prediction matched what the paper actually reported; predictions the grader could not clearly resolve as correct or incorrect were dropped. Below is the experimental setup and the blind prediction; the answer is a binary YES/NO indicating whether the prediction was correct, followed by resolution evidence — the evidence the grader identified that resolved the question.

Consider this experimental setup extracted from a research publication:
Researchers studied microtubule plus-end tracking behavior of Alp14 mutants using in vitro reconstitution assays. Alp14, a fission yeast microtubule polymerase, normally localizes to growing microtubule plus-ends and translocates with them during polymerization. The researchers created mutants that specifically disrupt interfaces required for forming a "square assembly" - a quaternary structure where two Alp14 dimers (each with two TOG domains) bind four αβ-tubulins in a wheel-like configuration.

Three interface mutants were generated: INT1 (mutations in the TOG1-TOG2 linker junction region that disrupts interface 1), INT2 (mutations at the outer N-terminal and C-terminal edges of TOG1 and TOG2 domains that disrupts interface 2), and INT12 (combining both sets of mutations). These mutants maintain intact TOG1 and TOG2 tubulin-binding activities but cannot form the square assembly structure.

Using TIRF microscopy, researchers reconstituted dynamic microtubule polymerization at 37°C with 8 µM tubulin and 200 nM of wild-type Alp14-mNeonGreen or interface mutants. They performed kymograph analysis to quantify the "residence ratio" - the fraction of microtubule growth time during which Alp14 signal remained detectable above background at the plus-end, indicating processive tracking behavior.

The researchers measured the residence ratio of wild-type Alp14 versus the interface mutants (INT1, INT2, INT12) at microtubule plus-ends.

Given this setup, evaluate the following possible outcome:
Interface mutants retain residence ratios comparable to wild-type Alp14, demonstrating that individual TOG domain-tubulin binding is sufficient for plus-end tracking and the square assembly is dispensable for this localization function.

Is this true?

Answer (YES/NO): NO